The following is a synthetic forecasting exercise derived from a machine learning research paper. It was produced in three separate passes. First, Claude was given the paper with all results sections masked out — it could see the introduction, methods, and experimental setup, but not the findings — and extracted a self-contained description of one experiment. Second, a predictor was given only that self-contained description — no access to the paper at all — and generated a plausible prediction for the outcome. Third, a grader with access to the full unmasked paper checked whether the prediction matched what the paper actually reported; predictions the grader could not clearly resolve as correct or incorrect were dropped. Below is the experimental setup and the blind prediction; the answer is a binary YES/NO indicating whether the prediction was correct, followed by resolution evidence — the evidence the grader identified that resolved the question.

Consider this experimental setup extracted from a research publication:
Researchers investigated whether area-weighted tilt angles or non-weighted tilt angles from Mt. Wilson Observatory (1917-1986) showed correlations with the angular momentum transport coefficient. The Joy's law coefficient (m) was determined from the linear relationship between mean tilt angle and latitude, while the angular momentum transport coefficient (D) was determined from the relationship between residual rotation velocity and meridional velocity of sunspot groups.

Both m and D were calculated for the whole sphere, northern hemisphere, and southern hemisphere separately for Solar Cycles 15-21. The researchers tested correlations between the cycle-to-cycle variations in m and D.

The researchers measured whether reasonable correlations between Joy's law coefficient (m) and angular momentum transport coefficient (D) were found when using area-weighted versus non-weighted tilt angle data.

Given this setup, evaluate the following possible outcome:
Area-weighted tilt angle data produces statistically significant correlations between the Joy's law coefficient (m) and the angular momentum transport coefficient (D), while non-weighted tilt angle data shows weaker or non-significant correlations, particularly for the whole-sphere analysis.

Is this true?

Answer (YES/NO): NO